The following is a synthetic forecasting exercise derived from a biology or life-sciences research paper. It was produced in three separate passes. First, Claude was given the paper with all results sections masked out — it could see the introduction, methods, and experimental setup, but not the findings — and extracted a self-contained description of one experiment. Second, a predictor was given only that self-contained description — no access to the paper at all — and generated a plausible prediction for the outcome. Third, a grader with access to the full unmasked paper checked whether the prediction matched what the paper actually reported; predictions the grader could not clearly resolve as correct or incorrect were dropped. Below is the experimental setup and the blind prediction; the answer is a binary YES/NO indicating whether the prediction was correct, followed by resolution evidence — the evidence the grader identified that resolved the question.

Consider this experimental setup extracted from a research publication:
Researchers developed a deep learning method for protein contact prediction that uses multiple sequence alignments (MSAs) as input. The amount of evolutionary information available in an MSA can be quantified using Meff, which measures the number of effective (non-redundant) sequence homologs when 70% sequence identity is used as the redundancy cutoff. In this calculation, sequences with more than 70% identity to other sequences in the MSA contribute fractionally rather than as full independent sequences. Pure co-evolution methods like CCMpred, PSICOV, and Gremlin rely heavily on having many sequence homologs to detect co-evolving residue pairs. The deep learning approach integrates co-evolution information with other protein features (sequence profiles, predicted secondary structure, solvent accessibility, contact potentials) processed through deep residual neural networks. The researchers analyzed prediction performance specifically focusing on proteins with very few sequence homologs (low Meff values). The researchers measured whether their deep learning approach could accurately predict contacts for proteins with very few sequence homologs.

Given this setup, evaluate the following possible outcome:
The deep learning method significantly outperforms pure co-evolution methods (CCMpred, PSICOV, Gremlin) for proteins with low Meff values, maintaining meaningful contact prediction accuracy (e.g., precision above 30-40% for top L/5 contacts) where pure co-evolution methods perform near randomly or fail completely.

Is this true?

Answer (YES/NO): YES